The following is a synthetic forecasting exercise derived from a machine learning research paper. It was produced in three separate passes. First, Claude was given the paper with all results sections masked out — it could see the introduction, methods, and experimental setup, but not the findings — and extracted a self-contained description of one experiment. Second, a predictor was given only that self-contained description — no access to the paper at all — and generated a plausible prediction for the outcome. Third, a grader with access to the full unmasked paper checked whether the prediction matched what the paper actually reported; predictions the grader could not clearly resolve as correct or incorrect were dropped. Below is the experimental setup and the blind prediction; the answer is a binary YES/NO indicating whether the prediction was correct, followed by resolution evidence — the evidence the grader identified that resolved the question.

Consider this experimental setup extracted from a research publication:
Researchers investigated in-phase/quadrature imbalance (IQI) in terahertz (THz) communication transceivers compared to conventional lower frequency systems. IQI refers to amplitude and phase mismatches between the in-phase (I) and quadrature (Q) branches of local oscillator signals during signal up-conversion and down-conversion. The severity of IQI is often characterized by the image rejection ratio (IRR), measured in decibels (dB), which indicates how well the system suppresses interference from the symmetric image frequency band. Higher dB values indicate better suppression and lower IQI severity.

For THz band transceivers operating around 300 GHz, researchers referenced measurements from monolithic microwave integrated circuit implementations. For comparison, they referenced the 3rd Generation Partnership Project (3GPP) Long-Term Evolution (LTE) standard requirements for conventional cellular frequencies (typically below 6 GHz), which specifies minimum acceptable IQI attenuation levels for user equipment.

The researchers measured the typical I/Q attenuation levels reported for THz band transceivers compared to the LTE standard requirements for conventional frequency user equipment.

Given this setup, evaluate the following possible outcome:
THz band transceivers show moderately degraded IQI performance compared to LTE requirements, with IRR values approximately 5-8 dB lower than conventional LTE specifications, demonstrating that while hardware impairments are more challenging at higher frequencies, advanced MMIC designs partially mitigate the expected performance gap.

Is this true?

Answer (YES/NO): YES